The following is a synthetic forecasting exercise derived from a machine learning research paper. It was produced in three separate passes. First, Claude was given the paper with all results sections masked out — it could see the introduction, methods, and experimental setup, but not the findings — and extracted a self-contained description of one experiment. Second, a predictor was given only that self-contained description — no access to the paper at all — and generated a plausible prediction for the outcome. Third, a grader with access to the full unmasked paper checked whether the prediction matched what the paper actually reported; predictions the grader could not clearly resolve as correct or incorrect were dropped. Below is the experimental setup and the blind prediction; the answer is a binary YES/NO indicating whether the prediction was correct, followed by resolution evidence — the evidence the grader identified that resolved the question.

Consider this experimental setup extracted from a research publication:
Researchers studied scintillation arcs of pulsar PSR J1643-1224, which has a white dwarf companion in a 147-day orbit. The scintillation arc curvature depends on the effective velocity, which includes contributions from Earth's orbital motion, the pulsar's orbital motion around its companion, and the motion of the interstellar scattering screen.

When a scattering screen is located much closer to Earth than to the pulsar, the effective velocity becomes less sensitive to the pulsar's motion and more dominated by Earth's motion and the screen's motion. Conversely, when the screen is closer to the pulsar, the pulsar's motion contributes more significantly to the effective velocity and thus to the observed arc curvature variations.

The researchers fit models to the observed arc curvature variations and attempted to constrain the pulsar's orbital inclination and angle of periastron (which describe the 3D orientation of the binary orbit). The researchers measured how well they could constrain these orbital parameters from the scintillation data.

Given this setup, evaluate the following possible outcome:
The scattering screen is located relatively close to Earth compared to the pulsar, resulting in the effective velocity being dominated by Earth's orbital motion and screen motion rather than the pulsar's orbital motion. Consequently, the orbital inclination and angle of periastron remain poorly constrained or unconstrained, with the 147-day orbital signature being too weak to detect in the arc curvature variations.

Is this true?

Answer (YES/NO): NO